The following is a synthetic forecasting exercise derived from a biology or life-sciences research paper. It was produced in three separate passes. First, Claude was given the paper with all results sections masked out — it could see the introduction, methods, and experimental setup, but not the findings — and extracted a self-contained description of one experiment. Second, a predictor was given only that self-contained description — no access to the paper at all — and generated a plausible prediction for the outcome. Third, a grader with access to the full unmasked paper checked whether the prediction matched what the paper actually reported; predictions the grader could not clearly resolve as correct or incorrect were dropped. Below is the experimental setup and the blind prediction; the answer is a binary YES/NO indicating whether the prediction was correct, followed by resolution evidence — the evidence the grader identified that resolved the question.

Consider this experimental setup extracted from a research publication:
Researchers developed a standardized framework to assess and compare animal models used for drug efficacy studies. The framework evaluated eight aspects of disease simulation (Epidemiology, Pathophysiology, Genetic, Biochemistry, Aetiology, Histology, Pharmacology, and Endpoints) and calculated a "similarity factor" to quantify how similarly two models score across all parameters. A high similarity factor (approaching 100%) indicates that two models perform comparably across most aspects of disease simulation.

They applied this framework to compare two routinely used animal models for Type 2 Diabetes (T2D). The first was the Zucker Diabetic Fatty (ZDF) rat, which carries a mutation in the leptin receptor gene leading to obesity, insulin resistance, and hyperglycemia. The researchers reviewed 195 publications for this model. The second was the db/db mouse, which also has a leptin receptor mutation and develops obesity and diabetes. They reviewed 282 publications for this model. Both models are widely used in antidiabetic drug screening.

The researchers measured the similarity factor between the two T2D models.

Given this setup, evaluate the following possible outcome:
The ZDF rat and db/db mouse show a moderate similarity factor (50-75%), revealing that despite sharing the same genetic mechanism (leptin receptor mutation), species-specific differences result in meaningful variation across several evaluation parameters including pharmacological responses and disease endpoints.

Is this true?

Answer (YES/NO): NO